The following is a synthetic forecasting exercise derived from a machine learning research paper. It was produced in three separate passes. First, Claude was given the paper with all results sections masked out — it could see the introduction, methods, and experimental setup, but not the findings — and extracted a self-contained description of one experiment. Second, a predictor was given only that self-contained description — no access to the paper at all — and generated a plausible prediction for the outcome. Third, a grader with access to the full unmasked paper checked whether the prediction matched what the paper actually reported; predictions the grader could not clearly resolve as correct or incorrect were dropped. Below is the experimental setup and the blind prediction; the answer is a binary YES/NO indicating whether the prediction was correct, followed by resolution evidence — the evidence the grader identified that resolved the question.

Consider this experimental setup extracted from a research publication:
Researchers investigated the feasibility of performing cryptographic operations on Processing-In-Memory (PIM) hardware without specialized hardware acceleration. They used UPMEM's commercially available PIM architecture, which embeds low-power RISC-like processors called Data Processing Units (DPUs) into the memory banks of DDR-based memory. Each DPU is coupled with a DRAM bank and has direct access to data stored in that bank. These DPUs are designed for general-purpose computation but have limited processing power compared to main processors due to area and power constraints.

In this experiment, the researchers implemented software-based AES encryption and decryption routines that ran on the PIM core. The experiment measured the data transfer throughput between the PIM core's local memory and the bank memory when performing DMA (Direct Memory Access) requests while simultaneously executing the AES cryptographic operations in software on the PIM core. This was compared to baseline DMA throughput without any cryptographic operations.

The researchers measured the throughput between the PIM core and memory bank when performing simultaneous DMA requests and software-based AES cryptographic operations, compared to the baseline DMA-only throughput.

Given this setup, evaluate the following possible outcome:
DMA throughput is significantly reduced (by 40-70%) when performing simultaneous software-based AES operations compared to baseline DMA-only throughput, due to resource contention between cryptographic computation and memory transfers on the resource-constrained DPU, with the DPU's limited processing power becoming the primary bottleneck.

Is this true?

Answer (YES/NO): NO